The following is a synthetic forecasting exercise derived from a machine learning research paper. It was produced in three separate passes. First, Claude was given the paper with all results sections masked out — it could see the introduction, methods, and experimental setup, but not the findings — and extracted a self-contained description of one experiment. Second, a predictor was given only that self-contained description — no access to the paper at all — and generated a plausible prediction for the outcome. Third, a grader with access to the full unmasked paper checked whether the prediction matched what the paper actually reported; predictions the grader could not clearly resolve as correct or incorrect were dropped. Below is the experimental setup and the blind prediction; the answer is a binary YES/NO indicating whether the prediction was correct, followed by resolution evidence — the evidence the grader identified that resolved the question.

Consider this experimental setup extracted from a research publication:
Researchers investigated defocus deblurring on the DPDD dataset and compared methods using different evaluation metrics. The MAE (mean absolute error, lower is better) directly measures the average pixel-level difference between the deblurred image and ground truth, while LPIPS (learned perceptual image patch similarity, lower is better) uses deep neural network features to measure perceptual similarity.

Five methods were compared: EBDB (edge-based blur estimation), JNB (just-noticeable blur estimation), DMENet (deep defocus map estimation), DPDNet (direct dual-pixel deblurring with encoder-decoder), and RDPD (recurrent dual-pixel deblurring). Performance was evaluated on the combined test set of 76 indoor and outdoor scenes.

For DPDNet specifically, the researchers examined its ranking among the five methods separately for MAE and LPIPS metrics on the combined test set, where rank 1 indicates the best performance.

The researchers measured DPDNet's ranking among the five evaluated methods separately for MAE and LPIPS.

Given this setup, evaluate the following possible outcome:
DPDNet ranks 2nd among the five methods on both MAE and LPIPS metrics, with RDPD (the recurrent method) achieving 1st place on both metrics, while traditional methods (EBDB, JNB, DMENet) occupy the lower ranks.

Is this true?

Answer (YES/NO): NO